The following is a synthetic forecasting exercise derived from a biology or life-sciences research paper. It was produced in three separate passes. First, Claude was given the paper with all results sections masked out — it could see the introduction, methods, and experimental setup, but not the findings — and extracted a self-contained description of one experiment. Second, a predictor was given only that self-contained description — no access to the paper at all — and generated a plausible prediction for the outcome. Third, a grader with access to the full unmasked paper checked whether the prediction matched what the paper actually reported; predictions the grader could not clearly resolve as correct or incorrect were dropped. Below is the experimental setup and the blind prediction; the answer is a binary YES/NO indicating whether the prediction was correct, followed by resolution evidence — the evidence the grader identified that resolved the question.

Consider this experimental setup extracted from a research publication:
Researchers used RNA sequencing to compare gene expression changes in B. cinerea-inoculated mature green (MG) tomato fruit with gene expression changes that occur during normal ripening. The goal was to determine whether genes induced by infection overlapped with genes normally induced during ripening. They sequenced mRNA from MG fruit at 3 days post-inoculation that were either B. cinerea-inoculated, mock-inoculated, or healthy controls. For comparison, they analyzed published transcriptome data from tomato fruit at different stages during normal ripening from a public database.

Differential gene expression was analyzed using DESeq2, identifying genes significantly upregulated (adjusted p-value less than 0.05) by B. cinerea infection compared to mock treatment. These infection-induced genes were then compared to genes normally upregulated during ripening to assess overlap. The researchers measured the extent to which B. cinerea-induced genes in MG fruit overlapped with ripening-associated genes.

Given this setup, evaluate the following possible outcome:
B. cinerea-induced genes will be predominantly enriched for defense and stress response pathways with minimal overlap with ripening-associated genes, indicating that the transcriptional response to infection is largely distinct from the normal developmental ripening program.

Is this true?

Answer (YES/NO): NO